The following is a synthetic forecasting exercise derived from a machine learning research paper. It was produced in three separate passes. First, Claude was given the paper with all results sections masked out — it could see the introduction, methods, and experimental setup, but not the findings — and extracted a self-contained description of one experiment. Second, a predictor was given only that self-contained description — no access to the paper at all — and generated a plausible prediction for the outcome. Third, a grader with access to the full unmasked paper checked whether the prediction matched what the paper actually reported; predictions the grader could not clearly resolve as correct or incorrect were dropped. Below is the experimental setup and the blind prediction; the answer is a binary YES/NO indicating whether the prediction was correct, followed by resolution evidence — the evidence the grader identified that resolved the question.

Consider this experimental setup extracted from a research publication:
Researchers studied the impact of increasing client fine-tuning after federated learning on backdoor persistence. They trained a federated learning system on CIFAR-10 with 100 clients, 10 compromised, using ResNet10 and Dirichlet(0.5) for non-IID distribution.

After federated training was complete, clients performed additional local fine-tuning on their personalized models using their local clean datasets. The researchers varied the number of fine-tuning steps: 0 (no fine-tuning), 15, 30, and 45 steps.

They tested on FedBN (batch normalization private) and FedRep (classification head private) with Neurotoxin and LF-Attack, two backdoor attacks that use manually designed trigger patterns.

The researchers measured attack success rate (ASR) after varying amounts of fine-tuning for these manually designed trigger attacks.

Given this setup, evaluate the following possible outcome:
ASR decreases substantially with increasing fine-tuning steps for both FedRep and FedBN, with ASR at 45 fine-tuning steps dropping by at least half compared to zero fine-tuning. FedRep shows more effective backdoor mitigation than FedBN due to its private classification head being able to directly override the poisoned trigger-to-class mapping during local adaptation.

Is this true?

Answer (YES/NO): NO